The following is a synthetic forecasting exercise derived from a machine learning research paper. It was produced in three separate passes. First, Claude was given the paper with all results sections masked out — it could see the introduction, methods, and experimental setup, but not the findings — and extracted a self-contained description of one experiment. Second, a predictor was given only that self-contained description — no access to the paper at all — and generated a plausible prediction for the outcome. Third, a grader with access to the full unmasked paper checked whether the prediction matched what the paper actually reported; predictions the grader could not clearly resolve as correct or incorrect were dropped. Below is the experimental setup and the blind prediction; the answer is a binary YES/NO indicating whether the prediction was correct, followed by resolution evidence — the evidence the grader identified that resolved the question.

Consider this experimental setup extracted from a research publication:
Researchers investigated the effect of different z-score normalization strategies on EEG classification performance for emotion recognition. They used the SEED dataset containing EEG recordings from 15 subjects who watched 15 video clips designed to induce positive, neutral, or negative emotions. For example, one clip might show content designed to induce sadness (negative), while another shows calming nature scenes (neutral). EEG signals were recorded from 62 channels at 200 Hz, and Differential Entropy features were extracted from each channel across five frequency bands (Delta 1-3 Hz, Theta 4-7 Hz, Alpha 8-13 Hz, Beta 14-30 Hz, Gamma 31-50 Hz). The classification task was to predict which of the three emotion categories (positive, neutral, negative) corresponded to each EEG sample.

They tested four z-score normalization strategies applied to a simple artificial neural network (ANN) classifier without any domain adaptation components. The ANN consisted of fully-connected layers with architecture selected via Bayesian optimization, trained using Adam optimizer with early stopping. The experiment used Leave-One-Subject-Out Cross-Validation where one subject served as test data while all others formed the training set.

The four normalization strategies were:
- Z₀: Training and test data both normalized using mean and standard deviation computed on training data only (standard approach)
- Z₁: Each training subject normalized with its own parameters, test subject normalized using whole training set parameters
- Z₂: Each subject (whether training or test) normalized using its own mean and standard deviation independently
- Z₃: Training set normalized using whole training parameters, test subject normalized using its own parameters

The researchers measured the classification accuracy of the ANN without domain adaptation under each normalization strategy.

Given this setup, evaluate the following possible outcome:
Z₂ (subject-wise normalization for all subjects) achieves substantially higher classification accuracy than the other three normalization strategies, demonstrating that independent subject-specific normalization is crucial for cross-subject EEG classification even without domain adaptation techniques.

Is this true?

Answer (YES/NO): YES